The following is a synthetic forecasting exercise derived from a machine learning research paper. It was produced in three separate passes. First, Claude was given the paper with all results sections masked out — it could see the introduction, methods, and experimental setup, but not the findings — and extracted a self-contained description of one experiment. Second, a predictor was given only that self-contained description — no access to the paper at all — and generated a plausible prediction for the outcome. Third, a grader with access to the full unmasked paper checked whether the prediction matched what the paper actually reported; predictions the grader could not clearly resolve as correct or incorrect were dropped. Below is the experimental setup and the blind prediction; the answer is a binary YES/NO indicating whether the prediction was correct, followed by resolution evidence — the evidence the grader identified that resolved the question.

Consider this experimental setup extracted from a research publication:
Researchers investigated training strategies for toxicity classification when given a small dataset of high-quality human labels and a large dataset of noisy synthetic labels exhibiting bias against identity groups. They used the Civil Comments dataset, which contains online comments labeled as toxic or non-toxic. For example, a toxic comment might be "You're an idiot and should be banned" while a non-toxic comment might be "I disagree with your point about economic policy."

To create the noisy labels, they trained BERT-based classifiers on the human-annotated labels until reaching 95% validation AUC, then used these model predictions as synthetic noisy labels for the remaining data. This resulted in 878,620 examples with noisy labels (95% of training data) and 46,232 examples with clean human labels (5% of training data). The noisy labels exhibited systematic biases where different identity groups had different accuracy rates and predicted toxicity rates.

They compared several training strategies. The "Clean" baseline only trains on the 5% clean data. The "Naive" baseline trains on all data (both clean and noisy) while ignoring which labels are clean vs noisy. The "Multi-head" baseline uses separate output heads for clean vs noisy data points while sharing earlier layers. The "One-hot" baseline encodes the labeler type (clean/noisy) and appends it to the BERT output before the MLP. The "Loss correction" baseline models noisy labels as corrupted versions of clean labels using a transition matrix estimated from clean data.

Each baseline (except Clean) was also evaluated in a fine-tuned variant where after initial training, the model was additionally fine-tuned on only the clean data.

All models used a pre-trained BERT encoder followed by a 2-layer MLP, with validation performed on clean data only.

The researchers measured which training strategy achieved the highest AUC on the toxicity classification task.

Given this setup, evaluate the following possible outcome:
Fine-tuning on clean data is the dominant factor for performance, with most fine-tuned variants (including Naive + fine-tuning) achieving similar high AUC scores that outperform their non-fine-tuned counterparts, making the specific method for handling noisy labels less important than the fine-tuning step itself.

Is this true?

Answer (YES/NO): YES